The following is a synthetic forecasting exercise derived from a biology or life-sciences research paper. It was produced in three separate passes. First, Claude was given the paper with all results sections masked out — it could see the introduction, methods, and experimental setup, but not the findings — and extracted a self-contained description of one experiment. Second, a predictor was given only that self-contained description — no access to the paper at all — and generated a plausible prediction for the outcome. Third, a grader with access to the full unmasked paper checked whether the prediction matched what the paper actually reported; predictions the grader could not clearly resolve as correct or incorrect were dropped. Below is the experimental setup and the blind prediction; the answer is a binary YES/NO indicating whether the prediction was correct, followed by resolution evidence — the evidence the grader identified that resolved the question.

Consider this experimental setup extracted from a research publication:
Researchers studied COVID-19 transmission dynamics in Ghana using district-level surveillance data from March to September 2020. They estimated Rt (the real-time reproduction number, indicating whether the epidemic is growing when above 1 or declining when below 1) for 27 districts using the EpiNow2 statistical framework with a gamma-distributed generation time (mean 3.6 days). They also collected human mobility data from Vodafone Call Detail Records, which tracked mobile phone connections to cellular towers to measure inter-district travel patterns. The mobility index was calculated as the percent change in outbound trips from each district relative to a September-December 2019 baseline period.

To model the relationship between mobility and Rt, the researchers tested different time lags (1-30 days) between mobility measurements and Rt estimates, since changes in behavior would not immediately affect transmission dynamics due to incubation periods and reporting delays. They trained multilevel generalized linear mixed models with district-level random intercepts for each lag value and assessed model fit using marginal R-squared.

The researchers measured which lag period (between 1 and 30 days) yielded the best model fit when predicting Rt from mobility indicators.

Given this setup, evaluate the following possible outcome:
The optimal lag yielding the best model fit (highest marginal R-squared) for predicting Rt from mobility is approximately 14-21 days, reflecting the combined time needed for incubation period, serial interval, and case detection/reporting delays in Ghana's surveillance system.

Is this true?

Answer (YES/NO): NO